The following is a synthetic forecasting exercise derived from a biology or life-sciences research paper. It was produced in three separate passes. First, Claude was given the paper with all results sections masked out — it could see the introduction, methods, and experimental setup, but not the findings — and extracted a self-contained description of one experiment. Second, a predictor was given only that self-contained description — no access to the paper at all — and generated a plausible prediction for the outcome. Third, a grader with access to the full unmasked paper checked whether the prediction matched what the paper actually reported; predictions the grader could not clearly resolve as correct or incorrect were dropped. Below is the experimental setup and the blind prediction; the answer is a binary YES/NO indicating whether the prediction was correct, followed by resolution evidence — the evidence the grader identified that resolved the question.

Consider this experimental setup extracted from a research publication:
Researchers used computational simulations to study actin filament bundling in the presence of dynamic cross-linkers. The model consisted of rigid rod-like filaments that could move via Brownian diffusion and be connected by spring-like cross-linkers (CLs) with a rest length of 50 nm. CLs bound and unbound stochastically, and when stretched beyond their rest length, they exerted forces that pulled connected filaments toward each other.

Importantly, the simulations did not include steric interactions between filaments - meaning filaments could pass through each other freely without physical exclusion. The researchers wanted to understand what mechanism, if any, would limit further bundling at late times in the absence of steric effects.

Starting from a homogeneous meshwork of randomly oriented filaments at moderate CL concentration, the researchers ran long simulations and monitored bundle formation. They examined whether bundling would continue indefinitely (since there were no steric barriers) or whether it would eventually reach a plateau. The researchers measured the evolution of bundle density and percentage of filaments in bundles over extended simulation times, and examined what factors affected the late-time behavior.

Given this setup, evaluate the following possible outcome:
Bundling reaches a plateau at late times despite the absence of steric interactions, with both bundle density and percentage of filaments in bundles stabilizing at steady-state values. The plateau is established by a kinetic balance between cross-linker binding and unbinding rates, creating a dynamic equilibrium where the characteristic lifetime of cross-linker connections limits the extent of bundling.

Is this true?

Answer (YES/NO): NO